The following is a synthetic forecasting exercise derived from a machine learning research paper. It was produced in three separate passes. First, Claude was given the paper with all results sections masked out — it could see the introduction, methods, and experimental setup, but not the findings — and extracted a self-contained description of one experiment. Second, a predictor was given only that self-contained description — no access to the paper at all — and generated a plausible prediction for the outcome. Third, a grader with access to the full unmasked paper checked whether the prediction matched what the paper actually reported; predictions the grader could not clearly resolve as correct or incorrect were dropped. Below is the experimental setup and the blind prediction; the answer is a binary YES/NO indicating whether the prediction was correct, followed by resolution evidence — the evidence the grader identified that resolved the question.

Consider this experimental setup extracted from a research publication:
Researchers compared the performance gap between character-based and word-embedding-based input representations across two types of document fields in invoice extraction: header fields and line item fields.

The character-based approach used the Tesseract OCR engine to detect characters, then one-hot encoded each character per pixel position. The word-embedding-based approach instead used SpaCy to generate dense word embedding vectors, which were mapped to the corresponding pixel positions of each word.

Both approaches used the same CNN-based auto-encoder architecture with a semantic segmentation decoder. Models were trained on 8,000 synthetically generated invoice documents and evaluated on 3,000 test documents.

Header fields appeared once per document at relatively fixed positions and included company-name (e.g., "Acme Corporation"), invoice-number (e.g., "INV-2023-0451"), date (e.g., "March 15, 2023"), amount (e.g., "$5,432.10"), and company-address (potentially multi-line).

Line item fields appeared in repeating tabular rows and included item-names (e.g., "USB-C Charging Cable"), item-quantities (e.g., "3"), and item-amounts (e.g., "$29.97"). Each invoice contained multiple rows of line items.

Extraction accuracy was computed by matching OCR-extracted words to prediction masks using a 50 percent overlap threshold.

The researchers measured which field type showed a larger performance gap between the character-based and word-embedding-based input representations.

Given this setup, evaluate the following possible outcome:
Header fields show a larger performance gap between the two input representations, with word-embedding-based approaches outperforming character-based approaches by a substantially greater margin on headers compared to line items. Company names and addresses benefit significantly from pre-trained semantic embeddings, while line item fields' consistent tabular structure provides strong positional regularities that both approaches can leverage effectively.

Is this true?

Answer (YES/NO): NO